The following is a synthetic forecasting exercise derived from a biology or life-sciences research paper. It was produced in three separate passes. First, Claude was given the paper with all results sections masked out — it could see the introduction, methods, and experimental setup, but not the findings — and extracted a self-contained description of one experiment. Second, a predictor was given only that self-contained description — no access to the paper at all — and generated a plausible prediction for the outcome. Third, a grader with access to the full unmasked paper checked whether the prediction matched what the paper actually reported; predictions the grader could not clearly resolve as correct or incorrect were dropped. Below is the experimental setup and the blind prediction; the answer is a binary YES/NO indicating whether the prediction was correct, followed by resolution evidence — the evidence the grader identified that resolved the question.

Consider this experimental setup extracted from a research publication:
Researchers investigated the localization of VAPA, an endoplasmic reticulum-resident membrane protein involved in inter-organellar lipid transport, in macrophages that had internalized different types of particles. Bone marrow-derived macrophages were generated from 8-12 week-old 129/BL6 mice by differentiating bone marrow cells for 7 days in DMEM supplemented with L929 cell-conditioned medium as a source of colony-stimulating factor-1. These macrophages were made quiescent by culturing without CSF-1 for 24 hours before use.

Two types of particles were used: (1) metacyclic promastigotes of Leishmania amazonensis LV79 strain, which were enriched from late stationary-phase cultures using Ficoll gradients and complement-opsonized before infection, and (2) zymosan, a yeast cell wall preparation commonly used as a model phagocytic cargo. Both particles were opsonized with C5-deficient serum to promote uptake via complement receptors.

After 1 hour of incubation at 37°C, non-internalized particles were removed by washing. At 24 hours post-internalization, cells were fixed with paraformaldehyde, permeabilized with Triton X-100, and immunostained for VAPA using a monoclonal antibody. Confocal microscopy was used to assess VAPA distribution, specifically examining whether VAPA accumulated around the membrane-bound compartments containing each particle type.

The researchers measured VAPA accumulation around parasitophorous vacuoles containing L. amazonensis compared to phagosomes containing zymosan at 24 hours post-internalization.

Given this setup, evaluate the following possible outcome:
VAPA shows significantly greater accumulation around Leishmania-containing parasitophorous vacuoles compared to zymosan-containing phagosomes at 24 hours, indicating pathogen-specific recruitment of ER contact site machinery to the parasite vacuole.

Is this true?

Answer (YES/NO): YES